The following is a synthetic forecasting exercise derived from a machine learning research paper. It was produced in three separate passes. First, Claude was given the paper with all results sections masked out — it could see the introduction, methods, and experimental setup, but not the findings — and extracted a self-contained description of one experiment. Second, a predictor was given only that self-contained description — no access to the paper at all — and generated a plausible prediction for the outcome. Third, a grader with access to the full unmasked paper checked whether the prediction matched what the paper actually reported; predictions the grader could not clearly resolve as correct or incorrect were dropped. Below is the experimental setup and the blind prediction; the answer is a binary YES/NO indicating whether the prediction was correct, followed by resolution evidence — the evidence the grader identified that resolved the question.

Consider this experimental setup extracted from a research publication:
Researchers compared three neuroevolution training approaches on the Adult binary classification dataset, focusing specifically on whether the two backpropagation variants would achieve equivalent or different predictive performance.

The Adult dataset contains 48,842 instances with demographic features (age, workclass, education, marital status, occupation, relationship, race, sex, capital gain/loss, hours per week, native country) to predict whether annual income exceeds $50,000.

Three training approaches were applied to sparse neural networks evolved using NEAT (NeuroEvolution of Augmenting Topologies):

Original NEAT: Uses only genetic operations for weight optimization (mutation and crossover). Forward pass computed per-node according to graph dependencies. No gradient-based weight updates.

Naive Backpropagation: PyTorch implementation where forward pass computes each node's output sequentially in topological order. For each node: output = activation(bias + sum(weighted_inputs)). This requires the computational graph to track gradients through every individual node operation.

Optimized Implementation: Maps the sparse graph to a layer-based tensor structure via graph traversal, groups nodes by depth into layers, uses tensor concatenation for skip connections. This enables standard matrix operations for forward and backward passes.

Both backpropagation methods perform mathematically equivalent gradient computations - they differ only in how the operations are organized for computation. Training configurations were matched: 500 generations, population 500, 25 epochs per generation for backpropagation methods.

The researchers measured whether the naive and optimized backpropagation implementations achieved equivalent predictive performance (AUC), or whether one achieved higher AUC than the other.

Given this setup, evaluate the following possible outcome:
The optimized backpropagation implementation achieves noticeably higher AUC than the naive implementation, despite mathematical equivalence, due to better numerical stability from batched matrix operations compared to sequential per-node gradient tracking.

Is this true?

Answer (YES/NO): NO